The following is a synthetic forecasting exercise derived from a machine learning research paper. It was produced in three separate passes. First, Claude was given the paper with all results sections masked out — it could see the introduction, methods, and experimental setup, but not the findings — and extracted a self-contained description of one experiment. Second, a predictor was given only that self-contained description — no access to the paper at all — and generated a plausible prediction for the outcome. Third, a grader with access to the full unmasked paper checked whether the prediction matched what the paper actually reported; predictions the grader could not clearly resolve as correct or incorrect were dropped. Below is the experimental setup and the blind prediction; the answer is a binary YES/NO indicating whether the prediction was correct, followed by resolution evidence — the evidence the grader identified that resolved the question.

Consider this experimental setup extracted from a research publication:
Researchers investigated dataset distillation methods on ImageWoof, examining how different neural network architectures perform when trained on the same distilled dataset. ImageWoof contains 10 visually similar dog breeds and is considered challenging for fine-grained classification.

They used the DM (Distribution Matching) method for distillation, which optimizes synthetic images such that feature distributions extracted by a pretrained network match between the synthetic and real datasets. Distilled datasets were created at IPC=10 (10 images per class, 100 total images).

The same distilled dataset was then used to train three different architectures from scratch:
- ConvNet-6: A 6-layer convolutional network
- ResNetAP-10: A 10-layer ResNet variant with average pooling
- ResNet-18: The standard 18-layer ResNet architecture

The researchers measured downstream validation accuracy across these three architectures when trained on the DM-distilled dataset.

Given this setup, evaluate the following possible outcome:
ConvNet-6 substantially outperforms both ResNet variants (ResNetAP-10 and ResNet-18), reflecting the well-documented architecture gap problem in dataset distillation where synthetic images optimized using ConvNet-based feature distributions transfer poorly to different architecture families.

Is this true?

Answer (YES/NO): NO